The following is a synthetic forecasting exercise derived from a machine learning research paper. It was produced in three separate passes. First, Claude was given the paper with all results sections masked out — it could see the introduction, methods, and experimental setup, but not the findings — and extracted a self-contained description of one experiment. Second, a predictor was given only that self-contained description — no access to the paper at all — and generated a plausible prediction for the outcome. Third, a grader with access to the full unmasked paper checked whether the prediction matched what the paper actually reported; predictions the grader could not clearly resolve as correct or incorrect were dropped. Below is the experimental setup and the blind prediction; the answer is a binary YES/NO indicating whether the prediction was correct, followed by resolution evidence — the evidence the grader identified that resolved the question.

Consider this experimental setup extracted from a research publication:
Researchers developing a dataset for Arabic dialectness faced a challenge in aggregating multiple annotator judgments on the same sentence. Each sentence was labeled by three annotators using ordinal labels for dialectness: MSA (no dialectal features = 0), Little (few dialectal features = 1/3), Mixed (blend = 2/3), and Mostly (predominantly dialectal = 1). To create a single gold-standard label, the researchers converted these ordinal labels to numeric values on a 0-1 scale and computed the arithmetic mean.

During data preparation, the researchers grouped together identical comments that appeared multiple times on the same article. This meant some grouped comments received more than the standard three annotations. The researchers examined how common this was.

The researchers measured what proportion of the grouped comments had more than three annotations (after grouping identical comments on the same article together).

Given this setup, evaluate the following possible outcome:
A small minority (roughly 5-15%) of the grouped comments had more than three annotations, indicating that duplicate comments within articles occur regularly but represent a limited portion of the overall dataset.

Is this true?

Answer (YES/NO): NO